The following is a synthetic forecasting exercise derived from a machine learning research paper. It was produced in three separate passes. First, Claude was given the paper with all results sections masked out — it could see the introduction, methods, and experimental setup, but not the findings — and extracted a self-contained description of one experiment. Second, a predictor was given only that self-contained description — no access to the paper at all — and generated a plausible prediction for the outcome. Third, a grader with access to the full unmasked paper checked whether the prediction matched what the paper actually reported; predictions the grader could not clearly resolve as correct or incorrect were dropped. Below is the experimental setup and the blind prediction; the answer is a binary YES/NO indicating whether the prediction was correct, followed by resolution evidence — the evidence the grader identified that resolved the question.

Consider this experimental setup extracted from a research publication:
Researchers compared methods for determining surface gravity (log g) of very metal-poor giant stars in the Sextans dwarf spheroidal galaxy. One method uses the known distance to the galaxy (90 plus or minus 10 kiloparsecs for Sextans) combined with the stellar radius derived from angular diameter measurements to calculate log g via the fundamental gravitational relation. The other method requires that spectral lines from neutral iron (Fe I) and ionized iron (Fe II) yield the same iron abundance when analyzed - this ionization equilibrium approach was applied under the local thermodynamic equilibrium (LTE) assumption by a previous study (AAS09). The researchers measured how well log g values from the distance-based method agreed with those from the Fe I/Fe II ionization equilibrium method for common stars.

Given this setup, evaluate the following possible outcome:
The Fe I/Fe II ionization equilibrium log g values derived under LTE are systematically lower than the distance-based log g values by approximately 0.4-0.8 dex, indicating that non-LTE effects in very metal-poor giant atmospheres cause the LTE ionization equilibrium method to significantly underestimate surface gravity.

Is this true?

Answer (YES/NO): NO